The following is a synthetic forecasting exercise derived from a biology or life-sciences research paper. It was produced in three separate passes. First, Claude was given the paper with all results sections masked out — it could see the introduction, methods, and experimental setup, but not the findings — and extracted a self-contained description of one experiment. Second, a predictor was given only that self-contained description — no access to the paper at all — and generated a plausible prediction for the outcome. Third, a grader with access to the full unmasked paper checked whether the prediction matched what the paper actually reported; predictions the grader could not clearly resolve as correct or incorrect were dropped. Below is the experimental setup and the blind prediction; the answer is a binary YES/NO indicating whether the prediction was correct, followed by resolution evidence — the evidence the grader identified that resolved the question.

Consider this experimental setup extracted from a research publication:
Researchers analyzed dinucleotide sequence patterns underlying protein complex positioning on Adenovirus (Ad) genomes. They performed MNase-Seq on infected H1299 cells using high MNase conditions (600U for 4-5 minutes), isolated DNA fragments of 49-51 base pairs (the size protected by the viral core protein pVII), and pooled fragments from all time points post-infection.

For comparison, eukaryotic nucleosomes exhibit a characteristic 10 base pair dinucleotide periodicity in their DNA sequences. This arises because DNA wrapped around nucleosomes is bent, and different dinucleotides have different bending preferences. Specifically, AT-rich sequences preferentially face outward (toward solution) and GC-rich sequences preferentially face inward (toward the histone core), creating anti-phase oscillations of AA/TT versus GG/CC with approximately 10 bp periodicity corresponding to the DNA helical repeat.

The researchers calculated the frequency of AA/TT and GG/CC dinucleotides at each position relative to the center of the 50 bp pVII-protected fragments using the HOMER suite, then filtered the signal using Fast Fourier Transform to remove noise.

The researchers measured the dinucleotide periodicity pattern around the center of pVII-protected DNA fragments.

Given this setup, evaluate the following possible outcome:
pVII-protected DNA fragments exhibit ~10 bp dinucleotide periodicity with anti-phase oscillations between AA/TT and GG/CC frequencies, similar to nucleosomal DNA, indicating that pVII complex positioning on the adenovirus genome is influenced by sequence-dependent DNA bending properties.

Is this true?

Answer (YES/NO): NO